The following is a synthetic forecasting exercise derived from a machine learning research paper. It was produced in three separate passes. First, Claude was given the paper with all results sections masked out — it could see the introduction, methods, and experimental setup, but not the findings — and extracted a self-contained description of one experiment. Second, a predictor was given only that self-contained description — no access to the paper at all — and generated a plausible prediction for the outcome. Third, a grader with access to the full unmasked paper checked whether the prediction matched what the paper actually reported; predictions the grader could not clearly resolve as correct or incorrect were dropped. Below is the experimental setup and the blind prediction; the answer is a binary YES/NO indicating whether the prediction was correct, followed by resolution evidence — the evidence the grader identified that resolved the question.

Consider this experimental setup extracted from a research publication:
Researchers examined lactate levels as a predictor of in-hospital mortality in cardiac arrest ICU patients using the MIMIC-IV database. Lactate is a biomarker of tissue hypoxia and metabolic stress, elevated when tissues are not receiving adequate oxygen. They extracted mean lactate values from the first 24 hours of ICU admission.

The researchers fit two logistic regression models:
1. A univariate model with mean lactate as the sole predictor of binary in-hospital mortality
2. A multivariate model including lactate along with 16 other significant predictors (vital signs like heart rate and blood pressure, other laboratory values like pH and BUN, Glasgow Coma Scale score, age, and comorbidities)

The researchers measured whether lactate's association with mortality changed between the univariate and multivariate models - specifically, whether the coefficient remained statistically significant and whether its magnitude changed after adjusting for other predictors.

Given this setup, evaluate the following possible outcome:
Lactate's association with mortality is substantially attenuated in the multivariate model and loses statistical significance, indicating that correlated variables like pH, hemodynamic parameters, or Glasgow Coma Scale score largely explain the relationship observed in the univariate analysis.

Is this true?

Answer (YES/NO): NO